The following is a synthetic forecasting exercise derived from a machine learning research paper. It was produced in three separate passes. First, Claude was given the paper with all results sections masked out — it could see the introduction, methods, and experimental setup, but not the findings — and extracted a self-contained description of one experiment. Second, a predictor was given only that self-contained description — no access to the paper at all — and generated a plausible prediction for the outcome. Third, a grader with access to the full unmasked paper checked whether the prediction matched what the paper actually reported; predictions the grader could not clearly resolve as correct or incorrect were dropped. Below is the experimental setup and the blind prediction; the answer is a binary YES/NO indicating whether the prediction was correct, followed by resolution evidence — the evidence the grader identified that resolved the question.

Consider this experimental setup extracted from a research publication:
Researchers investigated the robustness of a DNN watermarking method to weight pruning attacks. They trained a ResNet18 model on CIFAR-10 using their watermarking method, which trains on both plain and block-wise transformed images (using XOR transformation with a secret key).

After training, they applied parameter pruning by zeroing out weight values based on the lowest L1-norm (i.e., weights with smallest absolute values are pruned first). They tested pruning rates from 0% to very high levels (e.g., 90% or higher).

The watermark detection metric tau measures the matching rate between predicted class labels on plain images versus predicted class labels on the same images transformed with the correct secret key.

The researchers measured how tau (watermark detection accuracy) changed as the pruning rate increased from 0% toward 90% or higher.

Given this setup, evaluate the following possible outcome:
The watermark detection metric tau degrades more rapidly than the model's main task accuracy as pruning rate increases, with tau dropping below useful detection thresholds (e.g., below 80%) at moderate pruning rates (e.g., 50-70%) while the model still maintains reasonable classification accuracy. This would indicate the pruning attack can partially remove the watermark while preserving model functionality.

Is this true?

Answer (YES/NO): NO